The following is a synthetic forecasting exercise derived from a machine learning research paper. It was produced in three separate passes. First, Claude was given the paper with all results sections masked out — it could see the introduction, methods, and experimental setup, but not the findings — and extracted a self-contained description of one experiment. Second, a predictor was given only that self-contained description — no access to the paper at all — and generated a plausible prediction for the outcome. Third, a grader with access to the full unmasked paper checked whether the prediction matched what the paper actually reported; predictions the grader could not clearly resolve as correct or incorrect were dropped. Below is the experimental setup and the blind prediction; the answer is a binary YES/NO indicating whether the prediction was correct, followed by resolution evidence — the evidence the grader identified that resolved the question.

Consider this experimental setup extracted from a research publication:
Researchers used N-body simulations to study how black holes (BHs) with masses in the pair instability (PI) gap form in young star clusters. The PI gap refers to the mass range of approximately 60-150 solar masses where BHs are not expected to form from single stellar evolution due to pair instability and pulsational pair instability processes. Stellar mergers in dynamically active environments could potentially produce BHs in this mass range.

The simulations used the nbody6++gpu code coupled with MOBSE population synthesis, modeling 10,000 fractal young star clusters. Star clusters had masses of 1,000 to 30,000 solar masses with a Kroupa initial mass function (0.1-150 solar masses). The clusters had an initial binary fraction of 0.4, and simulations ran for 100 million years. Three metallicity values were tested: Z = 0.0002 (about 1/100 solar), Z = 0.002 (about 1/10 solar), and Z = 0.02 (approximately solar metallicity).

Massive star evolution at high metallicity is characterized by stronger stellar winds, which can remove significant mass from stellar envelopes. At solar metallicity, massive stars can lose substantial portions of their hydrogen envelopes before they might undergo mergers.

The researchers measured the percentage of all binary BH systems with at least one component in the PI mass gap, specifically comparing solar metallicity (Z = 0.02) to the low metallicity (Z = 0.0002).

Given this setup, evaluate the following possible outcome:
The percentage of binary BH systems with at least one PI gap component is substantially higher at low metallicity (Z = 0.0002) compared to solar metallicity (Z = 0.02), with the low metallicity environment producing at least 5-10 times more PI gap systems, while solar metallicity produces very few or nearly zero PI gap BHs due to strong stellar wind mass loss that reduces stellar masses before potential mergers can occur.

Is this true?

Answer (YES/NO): YES